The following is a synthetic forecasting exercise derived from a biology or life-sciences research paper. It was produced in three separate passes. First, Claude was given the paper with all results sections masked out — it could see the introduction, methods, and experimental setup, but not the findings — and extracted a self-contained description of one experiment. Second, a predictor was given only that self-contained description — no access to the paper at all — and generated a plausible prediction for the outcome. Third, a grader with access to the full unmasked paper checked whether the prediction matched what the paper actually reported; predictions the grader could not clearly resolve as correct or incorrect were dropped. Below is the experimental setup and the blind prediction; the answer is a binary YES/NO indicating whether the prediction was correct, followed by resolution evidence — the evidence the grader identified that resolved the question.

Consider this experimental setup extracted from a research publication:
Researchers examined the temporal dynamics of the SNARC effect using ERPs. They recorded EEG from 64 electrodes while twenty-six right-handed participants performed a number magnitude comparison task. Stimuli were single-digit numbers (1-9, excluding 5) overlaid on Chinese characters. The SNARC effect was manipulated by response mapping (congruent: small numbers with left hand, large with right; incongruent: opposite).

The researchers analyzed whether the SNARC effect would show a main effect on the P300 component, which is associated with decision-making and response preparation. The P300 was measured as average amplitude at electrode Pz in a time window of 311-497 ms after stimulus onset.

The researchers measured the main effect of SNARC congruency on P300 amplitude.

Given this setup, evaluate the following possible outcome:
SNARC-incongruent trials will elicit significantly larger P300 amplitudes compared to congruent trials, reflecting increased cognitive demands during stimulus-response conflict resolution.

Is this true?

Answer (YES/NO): YES